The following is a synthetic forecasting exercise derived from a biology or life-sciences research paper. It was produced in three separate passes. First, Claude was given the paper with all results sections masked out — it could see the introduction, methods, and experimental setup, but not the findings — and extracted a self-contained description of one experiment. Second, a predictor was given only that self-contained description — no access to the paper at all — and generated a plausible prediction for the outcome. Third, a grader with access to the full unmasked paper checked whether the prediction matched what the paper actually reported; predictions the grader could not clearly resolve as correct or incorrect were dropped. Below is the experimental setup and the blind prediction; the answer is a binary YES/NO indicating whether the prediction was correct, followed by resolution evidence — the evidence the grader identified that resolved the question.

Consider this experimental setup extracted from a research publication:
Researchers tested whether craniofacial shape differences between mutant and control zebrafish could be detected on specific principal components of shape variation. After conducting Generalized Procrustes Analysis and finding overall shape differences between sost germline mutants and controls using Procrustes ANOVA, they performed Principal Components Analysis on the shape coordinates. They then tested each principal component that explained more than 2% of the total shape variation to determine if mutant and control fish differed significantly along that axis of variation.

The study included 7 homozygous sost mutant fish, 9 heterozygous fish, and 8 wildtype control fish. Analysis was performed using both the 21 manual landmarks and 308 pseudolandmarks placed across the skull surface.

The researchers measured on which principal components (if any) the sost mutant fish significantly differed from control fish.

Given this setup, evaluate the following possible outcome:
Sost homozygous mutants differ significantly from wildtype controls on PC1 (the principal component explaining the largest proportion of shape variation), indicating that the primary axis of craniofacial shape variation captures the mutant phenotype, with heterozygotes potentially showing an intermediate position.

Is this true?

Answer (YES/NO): NO